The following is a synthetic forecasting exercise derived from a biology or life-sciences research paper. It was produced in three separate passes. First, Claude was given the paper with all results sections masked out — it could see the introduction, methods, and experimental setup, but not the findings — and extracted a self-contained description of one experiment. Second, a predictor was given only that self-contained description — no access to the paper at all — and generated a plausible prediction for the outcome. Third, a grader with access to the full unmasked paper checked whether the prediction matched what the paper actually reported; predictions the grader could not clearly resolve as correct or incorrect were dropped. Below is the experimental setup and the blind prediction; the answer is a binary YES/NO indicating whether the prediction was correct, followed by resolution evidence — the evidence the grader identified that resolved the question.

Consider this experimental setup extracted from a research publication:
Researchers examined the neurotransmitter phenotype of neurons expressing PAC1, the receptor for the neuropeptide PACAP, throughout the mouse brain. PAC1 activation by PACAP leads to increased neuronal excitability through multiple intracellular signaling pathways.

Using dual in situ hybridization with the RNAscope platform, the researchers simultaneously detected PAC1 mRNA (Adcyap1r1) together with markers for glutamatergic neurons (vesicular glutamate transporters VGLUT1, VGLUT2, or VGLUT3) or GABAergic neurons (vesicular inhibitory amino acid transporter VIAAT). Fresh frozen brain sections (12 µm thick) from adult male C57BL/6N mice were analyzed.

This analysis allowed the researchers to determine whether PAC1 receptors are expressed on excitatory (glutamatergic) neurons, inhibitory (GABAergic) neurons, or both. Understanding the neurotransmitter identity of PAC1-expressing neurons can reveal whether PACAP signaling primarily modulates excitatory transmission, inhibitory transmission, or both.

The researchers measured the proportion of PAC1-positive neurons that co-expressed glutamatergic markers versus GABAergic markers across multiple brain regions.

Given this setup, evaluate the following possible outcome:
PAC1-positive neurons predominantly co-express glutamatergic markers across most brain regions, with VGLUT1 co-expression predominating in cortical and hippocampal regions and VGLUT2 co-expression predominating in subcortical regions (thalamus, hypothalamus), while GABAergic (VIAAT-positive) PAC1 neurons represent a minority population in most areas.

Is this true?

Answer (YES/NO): NO